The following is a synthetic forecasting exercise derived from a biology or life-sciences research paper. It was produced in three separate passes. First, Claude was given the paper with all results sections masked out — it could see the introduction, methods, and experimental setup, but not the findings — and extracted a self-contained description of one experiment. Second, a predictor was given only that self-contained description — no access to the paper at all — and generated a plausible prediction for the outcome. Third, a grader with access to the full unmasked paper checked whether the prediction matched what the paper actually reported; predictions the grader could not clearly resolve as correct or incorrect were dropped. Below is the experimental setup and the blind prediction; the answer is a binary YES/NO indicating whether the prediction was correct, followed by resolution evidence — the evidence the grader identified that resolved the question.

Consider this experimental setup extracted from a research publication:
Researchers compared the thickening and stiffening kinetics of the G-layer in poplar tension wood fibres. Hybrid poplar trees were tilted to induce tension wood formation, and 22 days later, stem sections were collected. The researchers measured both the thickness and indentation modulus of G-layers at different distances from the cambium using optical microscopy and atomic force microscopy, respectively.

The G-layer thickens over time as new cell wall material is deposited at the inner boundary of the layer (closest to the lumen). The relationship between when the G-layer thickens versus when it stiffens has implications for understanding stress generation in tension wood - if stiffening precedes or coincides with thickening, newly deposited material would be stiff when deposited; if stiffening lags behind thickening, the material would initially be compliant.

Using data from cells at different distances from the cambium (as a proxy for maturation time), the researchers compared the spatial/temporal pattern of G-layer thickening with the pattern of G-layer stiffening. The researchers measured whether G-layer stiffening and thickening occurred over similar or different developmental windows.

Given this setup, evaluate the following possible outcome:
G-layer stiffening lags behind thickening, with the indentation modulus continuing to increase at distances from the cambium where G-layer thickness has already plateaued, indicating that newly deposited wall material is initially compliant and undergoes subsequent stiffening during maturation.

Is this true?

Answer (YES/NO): NO